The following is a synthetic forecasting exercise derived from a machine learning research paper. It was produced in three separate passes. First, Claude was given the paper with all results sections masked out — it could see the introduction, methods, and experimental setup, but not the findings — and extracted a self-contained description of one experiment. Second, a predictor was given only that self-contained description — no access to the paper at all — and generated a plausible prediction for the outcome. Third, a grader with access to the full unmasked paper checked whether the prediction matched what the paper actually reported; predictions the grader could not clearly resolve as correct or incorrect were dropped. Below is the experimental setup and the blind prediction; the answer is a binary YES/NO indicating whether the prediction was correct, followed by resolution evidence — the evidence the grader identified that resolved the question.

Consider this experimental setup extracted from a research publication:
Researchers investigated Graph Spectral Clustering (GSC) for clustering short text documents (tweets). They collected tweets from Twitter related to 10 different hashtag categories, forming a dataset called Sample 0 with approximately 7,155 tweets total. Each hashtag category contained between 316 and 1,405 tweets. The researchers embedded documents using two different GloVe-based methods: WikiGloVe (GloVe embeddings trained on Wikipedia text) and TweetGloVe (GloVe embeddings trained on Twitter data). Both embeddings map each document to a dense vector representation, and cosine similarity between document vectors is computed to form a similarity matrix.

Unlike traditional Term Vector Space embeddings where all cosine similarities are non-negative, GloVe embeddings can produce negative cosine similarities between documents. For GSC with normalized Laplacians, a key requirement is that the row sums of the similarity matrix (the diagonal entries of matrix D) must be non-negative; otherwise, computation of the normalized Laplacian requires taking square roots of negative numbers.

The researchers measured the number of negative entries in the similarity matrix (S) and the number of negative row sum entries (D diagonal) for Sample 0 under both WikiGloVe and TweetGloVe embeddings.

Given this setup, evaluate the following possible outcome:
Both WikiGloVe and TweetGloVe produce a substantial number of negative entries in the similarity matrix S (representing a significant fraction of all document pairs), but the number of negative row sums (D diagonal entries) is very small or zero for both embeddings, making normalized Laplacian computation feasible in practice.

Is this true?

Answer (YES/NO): NO